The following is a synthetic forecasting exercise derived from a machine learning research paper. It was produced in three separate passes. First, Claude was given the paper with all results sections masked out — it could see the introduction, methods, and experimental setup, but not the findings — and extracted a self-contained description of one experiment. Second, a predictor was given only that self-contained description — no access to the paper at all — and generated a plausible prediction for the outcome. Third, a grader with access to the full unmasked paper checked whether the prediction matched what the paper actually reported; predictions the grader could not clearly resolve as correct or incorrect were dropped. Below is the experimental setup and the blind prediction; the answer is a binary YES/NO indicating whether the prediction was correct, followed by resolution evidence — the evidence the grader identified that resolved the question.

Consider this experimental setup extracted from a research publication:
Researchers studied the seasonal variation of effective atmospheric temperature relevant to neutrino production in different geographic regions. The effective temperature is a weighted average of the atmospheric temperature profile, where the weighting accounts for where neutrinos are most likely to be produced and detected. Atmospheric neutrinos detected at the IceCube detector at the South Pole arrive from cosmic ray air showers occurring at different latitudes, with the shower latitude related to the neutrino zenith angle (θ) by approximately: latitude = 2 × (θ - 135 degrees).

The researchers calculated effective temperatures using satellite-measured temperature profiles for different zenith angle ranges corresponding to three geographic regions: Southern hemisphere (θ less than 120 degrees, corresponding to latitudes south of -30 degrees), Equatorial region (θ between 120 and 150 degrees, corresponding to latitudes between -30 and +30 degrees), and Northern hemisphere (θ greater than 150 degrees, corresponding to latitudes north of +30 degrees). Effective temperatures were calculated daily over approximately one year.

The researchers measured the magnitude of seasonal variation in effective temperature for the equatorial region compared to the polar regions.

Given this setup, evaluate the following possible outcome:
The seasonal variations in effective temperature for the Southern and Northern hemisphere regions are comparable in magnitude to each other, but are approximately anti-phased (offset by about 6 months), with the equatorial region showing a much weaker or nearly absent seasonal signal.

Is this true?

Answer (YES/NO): NO